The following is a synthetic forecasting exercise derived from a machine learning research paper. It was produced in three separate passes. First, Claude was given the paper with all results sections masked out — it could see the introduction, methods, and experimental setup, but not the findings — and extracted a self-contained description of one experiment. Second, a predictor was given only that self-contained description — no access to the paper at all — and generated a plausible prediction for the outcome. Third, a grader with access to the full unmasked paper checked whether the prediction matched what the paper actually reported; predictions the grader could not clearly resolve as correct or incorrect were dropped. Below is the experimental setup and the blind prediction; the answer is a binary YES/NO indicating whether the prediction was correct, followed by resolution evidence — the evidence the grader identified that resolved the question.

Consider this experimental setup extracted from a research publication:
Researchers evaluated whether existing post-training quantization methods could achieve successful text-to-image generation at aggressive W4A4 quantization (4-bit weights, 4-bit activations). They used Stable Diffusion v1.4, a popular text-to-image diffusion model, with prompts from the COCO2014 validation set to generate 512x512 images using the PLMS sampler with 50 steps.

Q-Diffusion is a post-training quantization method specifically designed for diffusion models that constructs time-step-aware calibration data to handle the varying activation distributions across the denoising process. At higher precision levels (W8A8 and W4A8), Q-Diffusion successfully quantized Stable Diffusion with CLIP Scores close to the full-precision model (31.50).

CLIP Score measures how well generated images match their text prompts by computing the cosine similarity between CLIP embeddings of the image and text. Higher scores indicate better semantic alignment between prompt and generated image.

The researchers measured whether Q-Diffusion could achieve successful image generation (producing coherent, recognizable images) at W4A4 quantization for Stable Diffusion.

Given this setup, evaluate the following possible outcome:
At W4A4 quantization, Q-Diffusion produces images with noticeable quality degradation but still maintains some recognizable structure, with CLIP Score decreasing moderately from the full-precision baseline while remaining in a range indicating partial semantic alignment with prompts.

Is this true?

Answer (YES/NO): NO